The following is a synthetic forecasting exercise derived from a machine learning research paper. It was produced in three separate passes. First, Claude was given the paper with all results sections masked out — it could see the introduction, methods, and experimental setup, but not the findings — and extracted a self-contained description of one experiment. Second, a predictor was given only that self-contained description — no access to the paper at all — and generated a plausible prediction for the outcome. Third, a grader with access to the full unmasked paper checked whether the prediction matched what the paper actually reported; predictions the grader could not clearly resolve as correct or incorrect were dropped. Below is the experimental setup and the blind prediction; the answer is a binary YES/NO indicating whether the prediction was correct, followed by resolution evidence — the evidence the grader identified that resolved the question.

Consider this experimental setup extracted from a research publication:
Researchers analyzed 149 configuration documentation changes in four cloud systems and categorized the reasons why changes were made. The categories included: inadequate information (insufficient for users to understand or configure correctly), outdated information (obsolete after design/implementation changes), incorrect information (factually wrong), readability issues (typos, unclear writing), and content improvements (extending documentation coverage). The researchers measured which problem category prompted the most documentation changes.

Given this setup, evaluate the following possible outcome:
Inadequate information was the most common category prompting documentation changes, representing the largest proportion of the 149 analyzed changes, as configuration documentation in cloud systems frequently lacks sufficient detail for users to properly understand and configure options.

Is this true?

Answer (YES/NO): YES